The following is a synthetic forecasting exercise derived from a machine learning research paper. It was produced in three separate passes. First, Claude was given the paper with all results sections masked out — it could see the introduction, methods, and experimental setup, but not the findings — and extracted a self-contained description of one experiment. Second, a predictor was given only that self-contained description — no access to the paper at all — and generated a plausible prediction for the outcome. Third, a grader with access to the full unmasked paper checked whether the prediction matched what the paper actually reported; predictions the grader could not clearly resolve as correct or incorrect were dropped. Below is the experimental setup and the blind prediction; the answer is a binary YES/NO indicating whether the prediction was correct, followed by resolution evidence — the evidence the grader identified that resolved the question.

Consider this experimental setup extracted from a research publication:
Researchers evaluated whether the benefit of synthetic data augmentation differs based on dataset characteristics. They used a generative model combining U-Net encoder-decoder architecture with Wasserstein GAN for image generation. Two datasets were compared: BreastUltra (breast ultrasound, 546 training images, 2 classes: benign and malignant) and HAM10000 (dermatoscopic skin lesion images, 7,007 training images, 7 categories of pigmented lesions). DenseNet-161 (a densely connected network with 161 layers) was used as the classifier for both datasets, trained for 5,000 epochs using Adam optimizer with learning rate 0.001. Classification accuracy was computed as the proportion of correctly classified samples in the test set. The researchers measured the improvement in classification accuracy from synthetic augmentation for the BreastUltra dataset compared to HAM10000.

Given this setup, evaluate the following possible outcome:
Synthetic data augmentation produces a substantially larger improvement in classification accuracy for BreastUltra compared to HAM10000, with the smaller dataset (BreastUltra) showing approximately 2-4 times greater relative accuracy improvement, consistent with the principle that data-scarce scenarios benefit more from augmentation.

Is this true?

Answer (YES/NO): NO